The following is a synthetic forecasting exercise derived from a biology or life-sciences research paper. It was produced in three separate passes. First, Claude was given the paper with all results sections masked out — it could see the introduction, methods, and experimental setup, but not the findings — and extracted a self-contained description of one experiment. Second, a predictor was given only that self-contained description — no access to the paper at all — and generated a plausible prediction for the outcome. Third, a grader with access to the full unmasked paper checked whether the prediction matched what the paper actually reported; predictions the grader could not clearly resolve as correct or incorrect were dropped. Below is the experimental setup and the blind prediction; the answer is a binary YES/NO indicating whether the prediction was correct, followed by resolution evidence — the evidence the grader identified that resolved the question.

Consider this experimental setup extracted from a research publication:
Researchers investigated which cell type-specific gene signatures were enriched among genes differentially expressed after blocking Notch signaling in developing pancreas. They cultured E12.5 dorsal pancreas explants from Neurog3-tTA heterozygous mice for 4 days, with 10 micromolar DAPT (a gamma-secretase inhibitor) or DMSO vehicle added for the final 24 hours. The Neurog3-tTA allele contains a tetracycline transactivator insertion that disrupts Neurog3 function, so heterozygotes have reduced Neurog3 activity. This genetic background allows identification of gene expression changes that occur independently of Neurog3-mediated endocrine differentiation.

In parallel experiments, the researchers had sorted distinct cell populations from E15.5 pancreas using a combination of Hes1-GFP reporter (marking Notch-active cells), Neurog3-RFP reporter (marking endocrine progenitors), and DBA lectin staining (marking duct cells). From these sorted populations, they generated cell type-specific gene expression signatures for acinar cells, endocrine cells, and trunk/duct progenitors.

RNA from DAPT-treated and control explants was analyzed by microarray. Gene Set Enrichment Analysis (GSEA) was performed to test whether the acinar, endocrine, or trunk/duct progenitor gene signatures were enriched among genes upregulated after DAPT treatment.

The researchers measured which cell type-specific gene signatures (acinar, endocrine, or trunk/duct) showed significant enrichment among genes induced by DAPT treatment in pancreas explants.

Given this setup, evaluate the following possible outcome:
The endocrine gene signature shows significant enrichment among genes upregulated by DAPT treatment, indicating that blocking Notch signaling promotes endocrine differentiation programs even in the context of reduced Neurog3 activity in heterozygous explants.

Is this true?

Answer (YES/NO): NO